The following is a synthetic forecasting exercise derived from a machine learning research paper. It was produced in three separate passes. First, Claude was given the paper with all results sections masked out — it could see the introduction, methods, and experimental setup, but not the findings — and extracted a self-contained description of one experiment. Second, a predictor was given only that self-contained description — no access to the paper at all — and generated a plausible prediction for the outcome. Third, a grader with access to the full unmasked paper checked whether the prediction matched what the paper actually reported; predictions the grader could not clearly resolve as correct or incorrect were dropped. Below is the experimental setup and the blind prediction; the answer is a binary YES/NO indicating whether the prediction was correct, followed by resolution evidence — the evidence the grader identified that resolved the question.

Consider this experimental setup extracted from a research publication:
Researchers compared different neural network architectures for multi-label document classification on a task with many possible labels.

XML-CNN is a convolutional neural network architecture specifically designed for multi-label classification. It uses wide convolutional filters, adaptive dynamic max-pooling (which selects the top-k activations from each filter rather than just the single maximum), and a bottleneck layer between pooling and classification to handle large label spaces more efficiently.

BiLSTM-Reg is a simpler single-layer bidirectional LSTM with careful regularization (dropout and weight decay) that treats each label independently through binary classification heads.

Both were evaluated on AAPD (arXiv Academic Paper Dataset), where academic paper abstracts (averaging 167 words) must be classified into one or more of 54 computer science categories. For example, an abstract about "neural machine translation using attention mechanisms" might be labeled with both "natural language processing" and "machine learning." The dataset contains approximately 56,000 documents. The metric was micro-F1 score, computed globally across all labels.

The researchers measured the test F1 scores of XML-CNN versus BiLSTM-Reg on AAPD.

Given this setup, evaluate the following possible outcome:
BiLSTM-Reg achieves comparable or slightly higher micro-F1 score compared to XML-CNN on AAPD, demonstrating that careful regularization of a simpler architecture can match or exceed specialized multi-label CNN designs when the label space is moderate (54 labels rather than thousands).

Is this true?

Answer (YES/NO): YES